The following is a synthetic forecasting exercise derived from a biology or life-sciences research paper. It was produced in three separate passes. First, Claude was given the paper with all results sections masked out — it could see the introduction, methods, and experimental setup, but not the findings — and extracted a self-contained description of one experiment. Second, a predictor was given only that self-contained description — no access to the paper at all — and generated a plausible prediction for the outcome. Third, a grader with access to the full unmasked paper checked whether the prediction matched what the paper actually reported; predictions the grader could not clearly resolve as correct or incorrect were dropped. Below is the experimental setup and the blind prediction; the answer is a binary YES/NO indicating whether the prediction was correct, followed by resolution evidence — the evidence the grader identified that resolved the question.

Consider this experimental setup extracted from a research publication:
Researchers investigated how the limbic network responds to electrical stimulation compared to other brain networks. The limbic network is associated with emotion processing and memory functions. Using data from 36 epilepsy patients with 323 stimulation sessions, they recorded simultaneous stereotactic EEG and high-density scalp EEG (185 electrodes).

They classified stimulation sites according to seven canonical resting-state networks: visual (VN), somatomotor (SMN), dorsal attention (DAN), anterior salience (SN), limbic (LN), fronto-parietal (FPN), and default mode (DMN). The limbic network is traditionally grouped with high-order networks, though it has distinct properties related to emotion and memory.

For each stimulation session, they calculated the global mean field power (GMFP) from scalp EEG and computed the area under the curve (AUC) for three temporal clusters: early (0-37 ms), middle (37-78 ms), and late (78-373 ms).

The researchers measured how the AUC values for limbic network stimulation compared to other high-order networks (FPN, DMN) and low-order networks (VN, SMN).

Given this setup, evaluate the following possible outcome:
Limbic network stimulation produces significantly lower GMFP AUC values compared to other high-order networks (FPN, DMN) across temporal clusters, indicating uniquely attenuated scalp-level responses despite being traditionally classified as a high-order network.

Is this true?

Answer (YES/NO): NO